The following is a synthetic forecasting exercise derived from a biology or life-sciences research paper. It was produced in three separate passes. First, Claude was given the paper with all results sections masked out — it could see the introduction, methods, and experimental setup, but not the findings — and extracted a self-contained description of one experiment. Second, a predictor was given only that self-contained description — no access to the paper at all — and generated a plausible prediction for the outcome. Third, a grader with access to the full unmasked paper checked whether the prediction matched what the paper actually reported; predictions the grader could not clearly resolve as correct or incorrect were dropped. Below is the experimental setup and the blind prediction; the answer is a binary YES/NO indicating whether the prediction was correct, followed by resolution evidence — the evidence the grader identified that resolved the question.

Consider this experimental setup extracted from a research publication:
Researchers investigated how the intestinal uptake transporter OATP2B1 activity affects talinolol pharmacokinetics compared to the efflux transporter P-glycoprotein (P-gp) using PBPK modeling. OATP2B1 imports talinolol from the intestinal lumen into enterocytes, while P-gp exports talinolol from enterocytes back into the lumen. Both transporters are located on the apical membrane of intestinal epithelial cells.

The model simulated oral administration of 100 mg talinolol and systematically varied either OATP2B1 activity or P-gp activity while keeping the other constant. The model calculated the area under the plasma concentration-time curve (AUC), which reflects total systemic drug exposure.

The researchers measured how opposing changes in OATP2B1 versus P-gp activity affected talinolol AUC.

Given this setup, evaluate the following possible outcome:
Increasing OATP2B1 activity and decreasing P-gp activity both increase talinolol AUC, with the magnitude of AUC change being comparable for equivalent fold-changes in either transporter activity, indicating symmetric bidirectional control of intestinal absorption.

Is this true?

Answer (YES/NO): YES